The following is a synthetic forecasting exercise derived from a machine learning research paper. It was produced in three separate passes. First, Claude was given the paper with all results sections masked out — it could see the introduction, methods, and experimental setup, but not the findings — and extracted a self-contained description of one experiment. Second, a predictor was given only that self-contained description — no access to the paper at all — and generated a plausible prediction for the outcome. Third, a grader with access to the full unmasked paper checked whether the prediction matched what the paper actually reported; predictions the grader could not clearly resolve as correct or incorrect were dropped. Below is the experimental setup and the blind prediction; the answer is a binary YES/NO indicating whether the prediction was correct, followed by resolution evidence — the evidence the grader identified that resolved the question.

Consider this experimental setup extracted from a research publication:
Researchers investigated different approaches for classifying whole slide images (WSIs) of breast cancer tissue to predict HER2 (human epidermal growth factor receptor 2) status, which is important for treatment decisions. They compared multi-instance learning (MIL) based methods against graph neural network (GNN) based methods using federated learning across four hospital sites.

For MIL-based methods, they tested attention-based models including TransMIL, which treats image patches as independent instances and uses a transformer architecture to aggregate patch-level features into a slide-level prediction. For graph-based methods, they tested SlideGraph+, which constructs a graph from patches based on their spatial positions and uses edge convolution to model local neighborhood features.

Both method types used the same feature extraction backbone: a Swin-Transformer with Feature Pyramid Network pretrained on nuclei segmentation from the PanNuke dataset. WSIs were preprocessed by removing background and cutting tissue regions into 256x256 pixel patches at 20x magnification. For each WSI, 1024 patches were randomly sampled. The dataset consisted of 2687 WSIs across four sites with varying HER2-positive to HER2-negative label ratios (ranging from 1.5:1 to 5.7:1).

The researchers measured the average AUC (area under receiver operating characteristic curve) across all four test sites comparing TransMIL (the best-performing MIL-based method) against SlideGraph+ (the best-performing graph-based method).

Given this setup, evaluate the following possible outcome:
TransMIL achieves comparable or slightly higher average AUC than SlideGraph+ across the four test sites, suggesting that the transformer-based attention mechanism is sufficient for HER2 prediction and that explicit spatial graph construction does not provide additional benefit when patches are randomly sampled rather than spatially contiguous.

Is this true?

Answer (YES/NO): YES